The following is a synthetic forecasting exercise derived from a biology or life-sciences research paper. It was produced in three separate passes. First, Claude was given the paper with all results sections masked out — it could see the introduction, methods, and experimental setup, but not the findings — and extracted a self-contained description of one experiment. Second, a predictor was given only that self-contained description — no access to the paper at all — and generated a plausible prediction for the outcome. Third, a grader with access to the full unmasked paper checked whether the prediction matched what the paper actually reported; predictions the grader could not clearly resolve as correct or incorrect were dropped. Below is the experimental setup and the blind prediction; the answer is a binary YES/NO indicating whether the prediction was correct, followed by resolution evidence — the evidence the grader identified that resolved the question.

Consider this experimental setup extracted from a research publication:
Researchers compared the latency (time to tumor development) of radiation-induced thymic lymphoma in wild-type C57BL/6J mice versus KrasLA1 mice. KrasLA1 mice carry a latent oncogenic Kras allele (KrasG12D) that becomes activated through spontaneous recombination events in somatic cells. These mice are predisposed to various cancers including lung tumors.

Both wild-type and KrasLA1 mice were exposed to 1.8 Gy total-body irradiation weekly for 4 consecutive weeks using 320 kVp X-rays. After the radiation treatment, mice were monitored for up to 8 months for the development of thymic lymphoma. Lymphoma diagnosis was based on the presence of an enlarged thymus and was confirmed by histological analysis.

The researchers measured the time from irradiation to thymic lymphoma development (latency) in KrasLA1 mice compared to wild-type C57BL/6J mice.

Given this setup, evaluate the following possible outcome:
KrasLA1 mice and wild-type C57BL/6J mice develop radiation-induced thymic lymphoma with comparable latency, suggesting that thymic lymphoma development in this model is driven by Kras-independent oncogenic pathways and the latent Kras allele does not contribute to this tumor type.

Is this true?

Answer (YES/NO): NO